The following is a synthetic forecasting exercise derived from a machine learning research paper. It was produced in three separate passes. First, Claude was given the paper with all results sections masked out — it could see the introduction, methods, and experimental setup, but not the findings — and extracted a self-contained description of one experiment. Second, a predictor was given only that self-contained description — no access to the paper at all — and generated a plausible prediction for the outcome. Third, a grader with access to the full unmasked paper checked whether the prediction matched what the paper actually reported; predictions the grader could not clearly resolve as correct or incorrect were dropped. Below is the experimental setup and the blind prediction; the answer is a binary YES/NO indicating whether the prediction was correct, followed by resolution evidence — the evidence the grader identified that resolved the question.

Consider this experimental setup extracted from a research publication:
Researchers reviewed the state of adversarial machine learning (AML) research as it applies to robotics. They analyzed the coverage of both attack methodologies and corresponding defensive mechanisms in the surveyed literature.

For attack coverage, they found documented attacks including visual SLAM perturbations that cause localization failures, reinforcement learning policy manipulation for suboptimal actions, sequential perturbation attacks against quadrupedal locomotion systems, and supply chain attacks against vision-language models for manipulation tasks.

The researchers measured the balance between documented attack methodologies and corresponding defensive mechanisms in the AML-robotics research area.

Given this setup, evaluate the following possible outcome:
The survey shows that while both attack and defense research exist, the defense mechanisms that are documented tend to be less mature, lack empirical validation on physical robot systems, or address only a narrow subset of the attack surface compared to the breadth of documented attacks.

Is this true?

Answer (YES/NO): YES